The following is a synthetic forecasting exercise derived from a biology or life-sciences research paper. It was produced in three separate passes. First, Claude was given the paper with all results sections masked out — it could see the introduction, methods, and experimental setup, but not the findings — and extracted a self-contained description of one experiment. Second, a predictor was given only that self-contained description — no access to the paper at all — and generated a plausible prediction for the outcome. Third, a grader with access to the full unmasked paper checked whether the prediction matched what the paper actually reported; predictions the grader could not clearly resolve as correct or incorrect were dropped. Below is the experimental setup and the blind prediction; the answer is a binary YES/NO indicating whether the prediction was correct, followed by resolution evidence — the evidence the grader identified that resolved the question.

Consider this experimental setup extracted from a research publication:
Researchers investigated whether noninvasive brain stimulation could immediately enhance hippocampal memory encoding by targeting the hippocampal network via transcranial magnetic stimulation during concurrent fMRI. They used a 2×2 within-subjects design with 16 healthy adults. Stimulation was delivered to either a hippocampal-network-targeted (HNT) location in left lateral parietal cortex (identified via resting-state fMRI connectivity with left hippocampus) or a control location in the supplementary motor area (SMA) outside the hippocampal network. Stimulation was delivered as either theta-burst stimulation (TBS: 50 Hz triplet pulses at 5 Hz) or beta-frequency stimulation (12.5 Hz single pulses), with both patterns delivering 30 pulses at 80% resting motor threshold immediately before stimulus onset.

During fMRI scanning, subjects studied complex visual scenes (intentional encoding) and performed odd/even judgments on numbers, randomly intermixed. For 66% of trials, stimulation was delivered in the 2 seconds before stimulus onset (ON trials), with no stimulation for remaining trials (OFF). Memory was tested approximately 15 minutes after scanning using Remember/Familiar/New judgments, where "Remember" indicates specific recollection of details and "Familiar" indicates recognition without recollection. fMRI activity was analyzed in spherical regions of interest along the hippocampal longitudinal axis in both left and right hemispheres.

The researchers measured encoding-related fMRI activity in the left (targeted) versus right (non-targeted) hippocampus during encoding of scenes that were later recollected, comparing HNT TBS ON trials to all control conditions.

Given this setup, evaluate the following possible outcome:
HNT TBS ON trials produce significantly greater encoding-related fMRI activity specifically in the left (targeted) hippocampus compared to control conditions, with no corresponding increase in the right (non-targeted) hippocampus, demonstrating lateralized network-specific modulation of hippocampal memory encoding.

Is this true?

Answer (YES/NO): NO